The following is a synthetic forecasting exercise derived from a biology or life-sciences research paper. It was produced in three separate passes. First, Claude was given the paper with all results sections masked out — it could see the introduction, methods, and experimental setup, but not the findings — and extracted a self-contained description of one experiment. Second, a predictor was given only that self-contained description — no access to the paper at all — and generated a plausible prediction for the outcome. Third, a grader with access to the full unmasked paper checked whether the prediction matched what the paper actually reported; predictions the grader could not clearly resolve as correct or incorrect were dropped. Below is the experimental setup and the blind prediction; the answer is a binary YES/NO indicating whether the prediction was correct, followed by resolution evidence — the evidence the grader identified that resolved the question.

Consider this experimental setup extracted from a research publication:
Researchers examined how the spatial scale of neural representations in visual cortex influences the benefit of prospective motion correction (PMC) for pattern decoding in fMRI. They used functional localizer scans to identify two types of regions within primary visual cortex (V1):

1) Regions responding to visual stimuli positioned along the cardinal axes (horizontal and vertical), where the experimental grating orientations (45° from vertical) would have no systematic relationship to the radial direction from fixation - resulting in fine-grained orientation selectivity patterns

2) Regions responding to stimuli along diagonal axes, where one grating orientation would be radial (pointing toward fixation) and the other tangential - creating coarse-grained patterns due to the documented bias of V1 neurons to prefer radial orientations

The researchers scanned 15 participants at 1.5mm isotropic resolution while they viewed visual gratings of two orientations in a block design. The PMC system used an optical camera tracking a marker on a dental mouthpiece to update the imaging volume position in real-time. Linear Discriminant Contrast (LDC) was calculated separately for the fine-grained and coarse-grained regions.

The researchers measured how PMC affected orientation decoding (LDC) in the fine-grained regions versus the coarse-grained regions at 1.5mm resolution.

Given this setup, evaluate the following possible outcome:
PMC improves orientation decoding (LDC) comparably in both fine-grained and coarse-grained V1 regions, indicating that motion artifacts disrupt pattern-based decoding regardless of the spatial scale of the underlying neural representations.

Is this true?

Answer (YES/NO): YES